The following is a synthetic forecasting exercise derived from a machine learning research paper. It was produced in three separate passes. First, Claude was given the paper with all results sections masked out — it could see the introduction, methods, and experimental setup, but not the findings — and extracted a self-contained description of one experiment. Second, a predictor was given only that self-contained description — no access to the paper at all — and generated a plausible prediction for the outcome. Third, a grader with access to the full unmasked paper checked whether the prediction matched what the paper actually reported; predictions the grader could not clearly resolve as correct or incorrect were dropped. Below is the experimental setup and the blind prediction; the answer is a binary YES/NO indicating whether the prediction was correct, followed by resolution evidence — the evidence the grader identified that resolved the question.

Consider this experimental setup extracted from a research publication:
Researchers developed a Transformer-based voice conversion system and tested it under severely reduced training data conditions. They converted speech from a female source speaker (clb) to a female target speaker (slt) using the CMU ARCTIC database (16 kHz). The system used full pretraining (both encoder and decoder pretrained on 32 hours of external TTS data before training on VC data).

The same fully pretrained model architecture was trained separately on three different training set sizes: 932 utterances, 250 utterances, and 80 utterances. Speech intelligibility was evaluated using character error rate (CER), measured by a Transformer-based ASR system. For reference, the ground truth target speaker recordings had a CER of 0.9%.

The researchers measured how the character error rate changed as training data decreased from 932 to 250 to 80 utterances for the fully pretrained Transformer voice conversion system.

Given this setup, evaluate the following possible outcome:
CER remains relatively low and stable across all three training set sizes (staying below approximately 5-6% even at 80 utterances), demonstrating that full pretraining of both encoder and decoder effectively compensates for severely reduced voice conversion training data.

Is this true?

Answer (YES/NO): NO